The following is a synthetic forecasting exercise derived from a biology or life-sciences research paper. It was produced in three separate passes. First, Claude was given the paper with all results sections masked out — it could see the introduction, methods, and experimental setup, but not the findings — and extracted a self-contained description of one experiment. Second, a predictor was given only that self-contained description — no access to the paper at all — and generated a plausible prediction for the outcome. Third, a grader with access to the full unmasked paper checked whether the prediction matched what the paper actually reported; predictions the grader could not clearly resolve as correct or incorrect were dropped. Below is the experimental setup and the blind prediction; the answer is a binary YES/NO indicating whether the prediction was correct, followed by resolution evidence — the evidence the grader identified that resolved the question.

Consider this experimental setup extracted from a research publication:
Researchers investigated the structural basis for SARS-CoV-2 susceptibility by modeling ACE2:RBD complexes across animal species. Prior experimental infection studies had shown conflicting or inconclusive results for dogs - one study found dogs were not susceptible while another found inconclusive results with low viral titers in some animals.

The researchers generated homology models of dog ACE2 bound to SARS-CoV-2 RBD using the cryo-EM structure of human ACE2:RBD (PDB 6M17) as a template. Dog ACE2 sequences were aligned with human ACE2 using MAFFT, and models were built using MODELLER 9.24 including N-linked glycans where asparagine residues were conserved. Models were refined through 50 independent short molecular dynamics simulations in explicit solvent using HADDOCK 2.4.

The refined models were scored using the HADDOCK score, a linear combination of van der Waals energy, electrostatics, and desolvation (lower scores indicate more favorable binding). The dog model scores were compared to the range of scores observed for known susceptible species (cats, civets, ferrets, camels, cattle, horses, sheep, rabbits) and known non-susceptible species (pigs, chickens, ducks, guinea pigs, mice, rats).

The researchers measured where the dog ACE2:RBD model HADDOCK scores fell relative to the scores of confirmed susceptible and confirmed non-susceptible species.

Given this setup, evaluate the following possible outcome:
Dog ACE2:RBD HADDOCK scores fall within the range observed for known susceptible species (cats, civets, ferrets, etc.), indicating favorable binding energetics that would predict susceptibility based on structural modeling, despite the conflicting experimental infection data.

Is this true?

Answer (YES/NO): YES